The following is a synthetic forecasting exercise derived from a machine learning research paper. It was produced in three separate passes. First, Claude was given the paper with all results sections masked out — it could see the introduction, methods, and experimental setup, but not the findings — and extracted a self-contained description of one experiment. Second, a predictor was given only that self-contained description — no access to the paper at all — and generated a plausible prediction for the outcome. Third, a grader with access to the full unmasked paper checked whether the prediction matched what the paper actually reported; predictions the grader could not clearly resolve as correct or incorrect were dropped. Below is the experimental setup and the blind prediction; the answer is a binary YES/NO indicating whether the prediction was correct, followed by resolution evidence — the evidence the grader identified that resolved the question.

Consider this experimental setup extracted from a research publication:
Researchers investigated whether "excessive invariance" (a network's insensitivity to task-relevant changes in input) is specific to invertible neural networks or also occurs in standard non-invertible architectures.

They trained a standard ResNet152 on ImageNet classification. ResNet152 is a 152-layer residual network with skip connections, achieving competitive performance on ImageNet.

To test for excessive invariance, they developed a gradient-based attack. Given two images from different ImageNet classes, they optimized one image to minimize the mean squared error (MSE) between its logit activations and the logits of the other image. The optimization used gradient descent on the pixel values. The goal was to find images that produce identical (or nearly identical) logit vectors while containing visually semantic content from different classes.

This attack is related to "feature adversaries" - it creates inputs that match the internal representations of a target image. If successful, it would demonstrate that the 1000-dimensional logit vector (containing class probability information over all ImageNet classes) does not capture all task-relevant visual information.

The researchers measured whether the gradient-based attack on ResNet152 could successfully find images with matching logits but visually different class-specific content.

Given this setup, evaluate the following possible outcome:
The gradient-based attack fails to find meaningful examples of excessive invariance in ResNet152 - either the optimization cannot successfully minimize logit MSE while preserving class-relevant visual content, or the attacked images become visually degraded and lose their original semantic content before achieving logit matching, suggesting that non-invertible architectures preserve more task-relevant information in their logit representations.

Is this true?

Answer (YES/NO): NO